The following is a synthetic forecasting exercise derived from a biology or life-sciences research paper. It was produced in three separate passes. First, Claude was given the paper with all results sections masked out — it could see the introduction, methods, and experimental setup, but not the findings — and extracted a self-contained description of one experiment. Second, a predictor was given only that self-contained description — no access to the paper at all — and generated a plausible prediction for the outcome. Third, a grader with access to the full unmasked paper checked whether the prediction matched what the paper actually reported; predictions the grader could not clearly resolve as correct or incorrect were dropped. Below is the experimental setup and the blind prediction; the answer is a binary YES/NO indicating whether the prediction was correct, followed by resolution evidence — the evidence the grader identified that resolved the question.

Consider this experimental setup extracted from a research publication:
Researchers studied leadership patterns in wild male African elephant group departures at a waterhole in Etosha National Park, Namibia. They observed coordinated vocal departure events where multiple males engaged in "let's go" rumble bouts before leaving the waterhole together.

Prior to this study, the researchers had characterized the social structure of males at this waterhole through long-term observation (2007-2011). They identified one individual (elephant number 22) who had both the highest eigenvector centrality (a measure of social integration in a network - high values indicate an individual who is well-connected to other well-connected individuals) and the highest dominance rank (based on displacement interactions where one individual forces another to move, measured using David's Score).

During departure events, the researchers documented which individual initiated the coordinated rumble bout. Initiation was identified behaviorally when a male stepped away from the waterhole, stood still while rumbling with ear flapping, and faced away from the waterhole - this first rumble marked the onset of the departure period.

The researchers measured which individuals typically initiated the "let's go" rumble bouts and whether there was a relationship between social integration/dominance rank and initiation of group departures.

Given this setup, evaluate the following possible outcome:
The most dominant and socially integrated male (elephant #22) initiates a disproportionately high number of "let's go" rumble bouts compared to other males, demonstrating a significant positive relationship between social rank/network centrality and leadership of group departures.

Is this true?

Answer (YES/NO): NO